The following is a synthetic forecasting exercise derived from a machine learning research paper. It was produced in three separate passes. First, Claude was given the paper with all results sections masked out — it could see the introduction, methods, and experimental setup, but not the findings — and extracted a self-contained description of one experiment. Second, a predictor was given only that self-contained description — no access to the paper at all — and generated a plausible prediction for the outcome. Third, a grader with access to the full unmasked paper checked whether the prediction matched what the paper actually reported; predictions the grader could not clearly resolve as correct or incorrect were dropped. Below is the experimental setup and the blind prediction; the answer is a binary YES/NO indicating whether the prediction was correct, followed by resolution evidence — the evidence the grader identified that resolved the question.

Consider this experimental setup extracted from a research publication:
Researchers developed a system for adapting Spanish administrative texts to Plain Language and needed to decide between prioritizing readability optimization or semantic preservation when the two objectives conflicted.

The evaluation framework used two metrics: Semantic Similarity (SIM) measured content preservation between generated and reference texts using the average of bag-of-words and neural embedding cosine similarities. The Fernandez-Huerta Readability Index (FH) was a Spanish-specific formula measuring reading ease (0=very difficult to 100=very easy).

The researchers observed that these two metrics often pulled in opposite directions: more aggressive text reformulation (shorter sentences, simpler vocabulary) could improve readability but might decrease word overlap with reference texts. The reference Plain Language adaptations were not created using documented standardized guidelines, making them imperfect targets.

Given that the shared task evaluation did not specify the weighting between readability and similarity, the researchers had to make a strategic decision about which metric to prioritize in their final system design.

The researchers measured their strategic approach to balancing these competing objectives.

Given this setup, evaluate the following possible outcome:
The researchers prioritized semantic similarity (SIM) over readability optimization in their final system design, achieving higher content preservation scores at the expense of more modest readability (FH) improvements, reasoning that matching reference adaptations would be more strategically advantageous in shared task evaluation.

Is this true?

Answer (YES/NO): YES